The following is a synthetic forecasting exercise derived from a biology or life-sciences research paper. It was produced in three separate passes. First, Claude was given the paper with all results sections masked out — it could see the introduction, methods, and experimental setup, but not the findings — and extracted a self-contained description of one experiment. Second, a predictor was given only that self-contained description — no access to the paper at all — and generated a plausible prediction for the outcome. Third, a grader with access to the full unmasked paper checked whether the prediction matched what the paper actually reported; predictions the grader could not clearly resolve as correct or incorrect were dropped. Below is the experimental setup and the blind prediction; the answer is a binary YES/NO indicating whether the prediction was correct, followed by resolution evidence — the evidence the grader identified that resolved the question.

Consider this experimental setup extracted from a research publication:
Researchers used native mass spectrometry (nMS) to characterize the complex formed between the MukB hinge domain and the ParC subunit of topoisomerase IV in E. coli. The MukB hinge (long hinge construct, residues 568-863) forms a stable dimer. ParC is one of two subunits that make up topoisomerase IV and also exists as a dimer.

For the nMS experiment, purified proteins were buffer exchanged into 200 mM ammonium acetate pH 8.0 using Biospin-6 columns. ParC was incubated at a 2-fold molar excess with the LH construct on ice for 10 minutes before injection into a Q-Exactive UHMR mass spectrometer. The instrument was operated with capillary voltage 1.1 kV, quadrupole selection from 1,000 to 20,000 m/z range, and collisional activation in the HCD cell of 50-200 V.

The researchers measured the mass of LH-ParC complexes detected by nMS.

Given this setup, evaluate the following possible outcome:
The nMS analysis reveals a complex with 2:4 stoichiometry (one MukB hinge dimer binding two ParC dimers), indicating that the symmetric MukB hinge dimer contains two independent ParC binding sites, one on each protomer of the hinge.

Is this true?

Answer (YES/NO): NO